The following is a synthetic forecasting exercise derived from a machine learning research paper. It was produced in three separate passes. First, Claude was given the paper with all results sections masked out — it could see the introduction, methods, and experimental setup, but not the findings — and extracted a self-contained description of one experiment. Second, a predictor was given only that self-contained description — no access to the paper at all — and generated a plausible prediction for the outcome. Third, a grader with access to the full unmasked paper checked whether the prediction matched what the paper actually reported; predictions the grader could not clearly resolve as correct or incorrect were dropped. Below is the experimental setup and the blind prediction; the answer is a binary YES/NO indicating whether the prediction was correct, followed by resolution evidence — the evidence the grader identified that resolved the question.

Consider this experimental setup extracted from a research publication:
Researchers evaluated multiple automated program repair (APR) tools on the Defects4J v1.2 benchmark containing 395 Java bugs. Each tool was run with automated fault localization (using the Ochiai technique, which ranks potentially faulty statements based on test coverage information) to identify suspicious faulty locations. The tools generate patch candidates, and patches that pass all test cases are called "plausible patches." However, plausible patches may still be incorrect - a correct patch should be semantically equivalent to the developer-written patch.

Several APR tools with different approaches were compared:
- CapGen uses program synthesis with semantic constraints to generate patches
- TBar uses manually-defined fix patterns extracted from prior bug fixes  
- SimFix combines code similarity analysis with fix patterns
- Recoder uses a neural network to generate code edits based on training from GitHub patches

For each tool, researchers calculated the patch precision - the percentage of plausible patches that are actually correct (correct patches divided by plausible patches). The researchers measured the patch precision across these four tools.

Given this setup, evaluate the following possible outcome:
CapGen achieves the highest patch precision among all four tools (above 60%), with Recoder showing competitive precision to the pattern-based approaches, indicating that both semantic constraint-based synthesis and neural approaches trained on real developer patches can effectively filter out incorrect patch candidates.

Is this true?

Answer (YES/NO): YES